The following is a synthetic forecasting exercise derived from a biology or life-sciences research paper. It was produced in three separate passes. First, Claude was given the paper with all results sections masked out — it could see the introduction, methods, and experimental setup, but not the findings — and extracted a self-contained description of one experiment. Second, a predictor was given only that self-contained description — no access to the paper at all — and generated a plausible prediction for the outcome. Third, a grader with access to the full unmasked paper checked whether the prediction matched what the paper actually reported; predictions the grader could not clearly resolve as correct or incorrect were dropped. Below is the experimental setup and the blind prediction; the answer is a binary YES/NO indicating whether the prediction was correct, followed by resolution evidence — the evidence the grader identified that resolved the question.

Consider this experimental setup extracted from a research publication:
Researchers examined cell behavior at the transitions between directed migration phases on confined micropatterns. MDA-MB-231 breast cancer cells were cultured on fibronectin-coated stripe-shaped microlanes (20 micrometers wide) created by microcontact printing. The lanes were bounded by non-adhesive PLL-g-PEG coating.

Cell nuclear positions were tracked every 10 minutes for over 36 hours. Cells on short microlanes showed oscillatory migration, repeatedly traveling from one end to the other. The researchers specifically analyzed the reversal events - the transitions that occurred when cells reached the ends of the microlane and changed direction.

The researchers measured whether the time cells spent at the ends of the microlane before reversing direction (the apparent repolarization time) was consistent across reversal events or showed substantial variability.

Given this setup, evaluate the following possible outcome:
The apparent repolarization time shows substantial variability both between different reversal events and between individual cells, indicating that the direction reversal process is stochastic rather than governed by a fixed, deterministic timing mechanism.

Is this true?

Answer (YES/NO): YES